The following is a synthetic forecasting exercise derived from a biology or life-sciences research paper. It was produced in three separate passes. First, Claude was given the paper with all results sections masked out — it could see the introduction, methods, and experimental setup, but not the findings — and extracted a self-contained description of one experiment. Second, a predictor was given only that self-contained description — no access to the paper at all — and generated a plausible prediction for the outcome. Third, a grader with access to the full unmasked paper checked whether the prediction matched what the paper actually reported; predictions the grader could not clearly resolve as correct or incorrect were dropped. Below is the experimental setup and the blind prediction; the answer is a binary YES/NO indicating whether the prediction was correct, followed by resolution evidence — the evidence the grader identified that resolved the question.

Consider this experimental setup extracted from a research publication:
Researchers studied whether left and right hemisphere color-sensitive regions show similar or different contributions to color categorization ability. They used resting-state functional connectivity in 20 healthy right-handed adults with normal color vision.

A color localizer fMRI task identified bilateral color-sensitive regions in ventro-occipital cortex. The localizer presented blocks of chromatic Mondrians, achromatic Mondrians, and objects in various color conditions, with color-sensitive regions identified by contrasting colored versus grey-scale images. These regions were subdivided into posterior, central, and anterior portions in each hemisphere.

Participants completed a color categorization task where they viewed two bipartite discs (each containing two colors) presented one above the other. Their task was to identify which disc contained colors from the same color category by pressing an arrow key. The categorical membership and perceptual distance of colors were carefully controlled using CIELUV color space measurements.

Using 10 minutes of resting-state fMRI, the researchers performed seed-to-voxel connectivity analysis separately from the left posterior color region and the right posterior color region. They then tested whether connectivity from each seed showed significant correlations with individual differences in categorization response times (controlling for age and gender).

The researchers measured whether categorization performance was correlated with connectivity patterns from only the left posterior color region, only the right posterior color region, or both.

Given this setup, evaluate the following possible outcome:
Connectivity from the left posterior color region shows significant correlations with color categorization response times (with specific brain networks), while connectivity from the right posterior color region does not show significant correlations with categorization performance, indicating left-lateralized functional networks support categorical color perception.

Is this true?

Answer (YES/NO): NO